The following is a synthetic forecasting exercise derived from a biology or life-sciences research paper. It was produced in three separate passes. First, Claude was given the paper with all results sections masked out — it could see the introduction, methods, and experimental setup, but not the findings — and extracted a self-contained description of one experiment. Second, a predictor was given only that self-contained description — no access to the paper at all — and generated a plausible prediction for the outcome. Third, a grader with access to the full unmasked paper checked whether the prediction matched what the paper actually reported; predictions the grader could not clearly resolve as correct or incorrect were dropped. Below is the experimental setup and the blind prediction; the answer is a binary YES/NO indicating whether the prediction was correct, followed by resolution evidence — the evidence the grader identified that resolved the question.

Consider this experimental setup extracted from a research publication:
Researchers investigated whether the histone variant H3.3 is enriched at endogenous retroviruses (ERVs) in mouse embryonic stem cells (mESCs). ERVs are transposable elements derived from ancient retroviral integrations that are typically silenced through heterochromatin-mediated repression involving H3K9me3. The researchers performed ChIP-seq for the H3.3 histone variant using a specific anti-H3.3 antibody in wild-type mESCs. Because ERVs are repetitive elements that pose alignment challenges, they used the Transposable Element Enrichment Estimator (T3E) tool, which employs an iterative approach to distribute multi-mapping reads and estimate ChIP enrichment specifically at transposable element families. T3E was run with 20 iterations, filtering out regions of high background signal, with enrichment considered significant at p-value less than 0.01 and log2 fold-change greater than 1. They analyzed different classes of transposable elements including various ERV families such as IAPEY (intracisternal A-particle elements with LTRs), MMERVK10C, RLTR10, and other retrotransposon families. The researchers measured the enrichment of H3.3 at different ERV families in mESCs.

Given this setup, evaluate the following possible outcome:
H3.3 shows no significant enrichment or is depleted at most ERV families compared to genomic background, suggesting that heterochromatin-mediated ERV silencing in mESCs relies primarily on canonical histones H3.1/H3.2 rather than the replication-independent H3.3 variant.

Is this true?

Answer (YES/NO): NO